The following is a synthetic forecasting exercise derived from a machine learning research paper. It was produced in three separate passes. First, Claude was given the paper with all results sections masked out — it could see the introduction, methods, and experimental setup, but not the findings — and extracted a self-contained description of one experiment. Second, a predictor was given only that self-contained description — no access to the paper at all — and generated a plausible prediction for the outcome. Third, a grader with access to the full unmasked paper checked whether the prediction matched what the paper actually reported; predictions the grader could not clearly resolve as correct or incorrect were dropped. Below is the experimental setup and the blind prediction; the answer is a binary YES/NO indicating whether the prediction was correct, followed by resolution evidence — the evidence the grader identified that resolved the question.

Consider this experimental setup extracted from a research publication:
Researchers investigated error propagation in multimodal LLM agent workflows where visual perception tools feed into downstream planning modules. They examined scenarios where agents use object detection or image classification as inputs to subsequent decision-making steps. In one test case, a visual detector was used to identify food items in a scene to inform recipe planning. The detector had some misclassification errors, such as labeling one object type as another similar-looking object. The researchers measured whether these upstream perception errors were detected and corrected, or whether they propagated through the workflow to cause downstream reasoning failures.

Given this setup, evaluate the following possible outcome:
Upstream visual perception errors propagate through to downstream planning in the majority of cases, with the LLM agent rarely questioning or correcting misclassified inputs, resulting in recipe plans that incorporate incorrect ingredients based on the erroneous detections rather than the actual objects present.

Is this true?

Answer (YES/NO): YES